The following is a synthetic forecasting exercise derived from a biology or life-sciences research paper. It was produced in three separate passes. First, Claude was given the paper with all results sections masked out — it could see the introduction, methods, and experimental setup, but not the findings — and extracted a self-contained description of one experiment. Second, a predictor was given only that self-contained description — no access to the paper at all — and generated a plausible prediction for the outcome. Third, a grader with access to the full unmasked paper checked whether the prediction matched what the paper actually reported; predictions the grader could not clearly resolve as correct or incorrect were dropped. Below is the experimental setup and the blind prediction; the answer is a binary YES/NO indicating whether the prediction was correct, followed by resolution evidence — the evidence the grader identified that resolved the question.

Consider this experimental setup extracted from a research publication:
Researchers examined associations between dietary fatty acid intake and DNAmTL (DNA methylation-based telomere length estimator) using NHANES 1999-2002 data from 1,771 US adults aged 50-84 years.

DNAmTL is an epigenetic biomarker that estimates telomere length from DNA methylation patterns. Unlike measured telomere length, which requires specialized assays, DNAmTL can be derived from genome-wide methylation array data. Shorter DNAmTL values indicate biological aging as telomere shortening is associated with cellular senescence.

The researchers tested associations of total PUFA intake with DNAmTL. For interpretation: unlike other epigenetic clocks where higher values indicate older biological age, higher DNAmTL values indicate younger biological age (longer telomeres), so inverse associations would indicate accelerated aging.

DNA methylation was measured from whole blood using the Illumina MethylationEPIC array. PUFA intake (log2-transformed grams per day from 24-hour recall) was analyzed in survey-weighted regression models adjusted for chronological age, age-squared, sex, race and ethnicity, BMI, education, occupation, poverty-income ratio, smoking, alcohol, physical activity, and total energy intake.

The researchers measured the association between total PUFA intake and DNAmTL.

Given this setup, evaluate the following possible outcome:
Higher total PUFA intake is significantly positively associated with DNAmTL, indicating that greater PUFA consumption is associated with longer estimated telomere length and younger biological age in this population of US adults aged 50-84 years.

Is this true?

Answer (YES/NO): NO